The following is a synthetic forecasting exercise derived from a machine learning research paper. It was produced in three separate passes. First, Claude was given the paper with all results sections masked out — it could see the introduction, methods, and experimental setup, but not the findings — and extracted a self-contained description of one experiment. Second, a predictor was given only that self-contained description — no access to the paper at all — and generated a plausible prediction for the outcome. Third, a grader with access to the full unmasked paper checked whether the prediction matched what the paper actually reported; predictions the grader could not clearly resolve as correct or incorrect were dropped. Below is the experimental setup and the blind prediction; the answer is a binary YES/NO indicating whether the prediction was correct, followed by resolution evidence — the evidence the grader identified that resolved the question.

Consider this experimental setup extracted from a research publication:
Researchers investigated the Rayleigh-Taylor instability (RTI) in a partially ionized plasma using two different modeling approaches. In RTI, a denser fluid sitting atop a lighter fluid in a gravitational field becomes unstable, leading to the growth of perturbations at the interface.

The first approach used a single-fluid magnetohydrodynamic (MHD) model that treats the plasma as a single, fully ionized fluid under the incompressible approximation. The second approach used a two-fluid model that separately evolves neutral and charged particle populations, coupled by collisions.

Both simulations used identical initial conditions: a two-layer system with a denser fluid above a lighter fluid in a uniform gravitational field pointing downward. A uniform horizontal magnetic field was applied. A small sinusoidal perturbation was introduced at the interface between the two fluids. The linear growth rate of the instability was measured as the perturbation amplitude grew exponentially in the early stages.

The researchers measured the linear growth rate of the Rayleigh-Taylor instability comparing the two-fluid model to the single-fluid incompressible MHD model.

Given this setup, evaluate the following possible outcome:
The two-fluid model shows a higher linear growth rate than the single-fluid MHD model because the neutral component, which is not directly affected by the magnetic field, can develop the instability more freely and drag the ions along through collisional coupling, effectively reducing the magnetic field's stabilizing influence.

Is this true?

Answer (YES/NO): NO